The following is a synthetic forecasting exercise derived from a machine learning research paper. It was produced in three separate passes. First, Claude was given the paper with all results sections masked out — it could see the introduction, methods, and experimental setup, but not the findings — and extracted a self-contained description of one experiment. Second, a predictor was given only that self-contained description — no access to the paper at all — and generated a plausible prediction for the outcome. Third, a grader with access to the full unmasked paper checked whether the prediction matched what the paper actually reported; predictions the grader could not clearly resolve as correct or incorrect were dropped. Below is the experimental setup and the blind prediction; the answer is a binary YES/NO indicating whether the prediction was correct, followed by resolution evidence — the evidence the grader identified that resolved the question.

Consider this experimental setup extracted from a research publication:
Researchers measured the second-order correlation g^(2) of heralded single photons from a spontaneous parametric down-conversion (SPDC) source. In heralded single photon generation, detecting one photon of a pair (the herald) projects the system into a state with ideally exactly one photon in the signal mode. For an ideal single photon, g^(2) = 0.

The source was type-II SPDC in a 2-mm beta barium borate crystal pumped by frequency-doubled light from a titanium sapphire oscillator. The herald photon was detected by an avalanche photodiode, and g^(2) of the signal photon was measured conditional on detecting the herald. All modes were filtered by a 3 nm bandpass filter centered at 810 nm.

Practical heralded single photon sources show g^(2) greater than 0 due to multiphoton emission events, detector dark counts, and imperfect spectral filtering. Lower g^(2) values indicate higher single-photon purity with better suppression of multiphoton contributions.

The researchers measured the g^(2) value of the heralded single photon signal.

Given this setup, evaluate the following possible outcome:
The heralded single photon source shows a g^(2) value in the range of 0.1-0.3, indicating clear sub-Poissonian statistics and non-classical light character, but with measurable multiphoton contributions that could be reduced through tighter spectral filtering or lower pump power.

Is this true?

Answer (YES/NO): NO